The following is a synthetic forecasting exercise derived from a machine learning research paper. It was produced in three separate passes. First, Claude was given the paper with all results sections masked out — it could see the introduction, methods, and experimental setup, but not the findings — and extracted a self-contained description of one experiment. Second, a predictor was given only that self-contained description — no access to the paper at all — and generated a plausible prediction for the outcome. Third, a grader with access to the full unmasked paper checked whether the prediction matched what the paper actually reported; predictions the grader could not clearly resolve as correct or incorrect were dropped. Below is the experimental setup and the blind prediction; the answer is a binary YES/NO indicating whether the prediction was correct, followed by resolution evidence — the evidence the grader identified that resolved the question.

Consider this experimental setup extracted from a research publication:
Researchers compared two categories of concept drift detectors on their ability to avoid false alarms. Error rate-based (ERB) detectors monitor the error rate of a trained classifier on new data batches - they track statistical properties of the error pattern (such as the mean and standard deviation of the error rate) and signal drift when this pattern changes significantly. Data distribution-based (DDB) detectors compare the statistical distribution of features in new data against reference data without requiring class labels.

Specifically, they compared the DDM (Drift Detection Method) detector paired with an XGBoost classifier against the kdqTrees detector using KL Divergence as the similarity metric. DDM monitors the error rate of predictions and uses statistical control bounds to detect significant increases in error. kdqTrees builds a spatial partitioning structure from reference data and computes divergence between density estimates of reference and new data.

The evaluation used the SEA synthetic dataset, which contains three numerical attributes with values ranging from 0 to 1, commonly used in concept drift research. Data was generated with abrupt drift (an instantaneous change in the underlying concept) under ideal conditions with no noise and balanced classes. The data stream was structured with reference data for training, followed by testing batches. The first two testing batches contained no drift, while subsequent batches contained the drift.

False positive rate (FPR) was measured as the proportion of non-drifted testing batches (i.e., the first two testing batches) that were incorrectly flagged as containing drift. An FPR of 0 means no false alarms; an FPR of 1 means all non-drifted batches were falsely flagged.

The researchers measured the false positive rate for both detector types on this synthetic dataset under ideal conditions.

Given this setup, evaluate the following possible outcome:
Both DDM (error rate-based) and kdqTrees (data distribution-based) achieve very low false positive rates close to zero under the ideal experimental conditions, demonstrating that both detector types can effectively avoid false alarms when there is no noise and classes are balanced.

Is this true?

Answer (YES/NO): NO